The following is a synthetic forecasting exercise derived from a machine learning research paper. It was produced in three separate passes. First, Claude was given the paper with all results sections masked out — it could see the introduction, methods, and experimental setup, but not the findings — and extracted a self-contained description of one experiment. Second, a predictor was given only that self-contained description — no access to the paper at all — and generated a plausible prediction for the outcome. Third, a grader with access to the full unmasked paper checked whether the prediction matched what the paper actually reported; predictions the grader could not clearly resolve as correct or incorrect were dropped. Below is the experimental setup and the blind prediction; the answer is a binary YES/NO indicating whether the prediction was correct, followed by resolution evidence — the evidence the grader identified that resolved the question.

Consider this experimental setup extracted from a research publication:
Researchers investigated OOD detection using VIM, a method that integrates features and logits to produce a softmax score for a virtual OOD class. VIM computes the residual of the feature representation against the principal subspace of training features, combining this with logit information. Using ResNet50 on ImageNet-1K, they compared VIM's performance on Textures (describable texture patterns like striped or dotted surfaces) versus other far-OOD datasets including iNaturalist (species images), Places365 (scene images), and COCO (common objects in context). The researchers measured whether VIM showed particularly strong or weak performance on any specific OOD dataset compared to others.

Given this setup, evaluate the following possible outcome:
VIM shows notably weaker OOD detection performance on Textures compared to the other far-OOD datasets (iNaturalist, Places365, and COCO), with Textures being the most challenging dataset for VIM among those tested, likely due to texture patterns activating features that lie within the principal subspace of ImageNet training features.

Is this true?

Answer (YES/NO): NO